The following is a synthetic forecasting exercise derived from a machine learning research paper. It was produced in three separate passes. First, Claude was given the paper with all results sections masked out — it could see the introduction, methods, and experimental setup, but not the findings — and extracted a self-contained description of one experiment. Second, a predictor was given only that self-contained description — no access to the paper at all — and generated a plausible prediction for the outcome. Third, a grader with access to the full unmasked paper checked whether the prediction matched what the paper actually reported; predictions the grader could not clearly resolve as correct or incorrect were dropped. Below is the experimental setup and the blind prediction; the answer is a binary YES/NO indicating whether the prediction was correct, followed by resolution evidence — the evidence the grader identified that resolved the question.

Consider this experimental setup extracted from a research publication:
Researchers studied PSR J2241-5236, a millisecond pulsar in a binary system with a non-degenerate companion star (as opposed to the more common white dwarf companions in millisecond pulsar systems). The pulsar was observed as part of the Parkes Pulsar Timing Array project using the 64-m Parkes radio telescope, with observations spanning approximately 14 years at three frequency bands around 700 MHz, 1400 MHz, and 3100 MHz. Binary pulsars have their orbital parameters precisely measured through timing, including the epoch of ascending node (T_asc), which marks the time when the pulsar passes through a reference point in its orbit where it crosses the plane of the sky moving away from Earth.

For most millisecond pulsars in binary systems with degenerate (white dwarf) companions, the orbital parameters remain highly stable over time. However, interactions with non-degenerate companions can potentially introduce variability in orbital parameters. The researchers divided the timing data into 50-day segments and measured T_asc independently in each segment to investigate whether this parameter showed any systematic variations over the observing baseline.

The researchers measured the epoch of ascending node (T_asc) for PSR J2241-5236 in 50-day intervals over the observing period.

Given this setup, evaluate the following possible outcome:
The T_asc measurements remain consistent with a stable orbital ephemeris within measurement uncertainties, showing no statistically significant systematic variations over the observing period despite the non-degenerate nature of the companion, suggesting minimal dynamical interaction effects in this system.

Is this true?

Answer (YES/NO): NO